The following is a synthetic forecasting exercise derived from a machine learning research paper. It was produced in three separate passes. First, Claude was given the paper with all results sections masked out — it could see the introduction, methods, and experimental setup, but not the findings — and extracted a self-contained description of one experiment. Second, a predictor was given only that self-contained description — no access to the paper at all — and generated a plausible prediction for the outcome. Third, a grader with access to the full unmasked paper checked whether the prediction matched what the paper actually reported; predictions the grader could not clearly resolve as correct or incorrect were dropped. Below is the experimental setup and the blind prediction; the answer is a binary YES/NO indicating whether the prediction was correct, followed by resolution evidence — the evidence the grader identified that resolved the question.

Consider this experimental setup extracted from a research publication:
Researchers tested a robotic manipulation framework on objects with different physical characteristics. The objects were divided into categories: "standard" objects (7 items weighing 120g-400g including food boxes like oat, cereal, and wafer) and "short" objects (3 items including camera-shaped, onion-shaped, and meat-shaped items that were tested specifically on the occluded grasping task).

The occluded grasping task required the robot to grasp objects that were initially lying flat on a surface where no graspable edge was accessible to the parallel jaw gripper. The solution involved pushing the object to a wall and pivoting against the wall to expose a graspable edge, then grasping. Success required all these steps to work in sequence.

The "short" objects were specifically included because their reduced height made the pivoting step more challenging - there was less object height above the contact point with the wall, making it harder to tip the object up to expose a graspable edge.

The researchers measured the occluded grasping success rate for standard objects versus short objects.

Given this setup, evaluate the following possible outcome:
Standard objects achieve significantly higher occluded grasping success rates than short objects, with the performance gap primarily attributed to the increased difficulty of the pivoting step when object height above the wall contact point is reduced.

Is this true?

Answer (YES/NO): NO